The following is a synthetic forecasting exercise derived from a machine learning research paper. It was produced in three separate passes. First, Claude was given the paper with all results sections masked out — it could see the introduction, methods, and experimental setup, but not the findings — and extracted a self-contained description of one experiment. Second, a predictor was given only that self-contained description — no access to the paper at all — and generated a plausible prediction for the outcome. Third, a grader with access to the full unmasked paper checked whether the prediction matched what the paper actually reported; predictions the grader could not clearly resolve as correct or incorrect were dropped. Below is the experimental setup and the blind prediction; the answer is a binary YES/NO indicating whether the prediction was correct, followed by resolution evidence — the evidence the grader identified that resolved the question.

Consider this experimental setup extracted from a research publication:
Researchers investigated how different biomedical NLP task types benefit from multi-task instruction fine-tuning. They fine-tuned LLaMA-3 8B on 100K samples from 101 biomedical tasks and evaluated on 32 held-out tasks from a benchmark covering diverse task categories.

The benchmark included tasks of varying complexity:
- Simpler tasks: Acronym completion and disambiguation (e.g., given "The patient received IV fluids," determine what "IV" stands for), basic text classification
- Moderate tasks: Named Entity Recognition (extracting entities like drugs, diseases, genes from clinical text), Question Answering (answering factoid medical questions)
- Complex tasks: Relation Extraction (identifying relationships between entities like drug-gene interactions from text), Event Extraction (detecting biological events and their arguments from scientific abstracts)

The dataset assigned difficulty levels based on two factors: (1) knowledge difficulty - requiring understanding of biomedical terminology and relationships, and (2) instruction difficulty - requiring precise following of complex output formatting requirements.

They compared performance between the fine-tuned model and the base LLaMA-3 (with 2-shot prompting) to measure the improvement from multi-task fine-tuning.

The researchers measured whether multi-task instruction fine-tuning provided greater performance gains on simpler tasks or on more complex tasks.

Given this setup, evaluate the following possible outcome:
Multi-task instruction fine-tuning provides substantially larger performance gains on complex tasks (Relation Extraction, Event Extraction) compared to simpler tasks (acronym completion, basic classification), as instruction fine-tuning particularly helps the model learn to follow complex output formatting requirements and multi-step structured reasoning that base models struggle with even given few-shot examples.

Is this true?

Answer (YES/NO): NO